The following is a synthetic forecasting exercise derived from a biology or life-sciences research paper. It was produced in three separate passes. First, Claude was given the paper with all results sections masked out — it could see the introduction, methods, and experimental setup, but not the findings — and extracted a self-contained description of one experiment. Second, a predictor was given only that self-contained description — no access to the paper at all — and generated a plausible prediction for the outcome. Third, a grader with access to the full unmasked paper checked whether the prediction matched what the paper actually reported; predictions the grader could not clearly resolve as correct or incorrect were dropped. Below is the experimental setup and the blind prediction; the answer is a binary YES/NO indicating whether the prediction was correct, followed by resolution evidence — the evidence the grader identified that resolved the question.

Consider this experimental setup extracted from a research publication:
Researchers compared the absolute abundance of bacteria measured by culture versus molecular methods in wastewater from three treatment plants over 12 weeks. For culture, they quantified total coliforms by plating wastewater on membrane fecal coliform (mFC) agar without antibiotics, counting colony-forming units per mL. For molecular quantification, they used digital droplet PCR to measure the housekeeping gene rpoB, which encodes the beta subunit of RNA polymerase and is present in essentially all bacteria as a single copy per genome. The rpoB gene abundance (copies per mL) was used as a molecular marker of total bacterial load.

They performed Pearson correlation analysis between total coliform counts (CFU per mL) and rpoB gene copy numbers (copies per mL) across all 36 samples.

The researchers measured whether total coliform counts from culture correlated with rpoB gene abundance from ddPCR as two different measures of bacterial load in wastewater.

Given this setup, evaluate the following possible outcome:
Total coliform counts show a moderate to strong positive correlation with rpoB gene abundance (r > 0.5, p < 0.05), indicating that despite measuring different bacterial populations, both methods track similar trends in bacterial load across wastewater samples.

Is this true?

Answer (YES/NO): NO